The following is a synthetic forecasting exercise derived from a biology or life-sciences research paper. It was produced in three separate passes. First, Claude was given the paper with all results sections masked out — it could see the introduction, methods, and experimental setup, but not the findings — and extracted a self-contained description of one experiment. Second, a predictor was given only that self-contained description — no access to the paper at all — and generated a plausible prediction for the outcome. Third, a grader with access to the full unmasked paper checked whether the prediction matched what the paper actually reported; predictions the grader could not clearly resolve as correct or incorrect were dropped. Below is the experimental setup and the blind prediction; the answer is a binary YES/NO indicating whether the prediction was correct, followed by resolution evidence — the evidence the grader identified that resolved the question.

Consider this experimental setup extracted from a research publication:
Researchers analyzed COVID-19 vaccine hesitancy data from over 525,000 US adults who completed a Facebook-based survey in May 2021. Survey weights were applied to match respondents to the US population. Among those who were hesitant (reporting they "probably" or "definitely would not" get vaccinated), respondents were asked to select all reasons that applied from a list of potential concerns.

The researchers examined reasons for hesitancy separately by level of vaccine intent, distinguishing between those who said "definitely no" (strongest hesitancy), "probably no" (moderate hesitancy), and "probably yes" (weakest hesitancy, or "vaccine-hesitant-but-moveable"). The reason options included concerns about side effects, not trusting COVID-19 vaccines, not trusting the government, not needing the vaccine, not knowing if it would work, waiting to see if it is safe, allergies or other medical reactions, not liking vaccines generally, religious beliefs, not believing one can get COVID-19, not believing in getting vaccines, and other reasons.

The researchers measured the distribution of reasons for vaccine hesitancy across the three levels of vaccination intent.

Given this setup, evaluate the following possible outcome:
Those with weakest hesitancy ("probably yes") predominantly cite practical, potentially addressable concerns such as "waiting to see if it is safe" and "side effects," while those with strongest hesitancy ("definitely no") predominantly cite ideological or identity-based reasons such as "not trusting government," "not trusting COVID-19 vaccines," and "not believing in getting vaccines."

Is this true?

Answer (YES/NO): NO